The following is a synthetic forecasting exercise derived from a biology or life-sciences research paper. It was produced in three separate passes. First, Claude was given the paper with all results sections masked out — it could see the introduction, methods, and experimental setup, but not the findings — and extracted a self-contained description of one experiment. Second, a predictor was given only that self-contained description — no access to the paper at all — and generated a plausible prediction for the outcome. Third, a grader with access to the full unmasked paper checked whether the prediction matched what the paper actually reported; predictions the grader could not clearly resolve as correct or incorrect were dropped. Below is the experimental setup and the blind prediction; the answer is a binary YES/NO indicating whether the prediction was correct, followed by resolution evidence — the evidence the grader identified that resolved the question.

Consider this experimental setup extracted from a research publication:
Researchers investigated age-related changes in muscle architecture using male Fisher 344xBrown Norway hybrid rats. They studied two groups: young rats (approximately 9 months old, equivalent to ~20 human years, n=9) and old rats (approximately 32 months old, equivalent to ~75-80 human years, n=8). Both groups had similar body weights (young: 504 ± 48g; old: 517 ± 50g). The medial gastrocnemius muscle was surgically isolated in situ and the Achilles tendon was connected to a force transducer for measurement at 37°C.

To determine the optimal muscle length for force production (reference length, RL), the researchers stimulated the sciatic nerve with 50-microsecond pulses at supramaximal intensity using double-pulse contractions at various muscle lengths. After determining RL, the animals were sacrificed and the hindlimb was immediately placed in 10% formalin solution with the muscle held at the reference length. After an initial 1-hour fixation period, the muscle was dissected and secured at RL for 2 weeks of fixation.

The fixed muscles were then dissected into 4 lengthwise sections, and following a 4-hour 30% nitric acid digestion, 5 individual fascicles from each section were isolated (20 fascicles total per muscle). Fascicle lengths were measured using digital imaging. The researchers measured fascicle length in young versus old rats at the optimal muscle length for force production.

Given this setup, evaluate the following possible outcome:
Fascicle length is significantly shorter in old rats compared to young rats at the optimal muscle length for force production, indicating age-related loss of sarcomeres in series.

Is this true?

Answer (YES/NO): YES